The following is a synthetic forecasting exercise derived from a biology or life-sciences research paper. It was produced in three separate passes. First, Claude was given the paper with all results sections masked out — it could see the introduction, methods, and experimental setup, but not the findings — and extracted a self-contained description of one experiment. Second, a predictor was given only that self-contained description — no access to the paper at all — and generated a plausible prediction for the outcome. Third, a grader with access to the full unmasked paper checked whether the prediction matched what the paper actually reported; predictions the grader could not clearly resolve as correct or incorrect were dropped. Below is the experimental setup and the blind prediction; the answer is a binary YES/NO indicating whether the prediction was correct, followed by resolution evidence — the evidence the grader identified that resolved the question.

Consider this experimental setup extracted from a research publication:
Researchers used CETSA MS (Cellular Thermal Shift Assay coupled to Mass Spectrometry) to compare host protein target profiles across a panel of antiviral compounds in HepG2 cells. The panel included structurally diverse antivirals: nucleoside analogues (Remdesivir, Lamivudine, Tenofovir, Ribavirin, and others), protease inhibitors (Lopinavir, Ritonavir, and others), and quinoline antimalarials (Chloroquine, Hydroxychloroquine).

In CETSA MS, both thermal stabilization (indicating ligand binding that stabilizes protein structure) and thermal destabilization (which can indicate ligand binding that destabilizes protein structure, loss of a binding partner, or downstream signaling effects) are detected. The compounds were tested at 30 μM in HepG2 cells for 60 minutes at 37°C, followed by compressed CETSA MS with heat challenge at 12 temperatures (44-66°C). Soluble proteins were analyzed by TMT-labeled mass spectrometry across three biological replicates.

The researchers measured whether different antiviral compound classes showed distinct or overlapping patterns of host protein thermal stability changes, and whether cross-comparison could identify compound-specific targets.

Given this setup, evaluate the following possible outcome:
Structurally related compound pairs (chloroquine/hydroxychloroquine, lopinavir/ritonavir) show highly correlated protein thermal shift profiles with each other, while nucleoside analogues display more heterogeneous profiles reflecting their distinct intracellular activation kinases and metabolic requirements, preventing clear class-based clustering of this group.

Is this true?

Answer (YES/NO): NO